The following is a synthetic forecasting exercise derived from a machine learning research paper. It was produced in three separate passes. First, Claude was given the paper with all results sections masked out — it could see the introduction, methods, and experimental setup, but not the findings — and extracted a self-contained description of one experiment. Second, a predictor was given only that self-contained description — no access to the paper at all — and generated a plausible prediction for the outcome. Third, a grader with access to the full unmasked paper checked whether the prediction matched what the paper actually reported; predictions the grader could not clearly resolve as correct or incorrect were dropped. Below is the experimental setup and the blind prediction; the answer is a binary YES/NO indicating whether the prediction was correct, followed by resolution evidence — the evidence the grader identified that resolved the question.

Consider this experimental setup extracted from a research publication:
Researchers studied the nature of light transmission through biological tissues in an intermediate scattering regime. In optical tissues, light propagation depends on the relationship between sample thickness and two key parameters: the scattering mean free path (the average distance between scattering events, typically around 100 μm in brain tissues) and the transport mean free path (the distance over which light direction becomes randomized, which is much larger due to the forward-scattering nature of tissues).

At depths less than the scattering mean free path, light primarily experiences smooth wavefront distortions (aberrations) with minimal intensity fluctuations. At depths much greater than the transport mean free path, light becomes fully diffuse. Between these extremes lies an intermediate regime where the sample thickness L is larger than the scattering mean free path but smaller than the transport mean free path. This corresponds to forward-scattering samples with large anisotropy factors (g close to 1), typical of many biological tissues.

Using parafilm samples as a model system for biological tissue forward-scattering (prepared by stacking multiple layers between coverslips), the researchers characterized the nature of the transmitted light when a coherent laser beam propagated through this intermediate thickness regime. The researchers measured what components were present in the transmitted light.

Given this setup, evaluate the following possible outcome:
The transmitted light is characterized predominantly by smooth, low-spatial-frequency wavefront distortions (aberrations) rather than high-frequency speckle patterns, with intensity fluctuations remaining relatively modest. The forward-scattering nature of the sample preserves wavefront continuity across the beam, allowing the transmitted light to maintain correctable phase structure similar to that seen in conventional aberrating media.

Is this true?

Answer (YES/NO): NO